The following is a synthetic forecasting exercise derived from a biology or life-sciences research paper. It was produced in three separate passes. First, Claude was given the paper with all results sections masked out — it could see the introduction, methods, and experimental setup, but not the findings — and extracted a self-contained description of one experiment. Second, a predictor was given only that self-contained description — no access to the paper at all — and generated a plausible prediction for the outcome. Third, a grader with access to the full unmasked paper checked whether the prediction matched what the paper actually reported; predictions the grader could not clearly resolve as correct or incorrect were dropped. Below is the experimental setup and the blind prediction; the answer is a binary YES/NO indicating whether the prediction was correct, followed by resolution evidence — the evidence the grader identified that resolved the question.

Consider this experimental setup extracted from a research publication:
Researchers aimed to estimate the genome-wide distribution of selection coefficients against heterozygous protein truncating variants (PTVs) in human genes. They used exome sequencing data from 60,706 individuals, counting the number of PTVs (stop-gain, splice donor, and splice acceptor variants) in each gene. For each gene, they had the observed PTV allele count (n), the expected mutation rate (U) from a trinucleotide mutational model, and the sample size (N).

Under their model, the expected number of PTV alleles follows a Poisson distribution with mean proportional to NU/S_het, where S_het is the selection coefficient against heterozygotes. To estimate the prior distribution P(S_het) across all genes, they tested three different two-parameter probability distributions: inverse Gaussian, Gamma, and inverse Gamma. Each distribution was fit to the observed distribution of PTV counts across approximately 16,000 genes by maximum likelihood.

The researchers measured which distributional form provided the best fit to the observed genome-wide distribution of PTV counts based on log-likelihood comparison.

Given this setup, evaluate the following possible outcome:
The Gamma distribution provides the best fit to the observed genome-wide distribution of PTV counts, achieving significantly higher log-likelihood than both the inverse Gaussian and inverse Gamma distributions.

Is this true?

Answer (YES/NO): NO